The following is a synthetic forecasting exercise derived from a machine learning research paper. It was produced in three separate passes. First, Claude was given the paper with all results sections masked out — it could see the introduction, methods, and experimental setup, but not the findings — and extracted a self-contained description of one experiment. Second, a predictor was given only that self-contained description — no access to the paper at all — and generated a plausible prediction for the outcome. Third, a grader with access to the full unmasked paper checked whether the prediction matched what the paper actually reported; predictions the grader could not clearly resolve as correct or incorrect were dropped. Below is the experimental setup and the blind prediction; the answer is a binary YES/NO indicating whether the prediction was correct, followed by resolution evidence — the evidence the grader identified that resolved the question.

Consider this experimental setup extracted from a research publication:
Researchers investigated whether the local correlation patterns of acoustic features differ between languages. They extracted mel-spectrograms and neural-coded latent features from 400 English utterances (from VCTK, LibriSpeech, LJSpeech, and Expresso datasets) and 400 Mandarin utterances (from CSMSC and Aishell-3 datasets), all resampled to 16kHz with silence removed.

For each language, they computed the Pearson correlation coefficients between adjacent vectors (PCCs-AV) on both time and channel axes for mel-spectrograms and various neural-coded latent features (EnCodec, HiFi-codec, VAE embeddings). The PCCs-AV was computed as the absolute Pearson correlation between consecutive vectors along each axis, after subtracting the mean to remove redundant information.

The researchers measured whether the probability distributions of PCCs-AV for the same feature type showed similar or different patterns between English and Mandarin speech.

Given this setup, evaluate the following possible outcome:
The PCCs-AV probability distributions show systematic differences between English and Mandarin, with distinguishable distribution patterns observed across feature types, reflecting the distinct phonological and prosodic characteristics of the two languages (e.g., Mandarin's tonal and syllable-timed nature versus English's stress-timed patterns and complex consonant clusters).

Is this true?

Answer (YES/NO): NO